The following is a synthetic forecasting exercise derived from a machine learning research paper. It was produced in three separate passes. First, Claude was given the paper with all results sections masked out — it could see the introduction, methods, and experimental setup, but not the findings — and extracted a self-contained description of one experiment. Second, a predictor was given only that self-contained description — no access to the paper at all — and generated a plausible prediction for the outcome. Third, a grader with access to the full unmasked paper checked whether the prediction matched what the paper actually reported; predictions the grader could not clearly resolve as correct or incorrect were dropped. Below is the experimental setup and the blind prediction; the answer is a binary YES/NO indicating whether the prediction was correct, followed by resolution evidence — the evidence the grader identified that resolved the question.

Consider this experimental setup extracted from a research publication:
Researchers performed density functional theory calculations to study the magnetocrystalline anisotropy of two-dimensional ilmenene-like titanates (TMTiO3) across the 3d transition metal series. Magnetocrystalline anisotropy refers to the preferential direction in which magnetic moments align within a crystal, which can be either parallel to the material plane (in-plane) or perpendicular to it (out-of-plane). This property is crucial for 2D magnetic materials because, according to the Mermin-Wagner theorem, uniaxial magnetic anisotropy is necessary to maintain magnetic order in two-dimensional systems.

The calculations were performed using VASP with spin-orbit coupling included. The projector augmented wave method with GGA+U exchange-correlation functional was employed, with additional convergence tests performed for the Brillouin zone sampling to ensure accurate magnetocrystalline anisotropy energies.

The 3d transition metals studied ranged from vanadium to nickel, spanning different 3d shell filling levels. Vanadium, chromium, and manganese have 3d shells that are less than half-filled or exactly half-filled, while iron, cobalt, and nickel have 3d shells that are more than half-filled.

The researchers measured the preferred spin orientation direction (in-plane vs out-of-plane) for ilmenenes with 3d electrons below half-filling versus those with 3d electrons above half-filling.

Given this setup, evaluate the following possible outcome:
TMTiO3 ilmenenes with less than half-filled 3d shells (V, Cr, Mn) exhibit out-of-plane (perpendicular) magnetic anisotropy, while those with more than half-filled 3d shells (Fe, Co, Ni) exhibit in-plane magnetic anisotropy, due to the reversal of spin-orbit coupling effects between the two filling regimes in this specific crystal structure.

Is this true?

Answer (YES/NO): YES